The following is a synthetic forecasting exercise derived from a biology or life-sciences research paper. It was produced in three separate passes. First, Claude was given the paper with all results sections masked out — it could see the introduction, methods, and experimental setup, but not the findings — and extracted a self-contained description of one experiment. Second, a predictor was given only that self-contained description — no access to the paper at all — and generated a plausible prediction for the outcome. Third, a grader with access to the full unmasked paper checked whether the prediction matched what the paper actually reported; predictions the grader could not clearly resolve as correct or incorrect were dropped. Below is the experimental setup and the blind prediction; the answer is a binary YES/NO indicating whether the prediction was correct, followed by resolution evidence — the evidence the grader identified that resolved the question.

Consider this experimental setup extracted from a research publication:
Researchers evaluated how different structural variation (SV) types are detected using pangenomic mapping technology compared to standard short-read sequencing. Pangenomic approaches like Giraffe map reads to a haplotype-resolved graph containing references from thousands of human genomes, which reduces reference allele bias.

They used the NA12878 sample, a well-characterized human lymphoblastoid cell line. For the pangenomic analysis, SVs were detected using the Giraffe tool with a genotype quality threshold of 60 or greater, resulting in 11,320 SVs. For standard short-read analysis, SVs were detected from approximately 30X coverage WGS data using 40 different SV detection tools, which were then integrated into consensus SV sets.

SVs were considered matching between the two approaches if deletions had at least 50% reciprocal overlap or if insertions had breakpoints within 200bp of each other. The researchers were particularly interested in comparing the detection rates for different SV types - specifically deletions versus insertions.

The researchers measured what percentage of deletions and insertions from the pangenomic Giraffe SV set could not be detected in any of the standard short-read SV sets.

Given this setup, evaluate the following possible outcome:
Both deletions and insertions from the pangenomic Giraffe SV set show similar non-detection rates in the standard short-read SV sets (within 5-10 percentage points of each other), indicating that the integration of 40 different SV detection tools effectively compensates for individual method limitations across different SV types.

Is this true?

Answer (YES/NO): YES